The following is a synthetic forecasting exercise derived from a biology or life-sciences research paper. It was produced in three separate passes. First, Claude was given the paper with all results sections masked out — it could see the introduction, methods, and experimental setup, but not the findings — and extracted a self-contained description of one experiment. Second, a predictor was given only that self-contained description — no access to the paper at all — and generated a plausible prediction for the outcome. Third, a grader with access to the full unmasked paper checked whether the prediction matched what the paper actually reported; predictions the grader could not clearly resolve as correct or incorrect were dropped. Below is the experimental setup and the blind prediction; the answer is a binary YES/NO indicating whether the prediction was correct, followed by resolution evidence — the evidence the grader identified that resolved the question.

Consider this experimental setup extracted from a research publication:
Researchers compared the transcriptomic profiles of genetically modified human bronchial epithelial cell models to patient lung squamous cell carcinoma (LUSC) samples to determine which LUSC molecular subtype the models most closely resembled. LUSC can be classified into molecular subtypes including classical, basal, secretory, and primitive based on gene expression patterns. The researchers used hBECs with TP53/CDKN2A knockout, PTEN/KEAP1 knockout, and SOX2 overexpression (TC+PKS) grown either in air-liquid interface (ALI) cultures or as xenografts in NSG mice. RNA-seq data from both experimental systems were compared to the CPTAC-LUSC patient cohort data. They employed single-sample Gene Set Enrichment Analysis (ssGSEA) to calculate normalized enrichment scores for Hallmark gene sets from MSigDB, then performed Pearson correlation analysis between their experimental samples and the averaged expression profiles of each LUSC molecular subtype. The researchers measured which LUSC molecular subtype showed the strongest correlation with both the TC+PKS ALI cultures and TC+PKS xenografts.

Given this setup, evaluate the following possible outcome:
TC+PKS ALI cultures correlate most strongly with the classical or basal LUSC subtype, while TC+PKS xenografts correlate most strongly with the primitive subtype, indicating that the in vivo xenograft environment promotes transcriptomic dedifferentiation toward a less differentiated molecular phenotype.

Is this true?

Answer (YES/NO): NO